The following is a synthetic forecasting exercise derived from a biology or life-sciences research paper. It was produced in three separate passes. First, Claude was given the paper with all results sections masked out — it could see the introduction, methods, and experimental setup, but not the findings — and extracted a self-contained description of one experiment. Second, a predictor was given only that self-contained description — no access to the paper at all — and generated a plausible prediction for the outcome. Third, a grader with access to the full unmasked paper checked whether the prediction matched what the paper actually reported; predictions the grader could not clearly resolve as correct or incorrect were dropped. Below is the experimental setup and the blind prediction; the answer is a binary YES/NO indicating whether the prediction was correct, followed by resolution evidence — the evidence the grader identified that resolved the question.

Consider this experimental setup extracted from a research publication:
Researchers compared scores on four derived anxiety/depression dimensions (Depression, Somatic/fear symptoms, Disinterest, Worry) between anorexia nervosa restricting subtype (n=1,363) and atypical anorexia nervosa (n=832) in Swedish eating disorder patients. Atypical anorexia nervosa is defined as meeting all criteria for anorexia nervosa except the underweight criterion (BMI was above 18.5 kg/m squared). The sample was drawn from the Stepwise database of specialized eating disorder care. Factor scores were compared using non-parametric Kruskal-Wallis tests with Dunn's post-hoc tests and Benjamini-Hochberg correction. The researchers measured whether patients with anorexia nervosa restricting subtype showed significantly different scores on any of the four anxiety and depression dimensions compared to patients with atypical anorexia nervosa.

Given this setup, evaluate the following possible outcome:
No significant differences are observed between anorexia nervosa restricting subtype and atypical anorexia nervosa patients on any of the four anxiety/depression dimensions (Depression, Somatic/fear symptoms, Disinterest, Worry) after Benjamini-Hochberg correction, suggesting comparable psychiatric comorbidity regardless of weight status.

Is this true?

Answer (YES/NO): YES